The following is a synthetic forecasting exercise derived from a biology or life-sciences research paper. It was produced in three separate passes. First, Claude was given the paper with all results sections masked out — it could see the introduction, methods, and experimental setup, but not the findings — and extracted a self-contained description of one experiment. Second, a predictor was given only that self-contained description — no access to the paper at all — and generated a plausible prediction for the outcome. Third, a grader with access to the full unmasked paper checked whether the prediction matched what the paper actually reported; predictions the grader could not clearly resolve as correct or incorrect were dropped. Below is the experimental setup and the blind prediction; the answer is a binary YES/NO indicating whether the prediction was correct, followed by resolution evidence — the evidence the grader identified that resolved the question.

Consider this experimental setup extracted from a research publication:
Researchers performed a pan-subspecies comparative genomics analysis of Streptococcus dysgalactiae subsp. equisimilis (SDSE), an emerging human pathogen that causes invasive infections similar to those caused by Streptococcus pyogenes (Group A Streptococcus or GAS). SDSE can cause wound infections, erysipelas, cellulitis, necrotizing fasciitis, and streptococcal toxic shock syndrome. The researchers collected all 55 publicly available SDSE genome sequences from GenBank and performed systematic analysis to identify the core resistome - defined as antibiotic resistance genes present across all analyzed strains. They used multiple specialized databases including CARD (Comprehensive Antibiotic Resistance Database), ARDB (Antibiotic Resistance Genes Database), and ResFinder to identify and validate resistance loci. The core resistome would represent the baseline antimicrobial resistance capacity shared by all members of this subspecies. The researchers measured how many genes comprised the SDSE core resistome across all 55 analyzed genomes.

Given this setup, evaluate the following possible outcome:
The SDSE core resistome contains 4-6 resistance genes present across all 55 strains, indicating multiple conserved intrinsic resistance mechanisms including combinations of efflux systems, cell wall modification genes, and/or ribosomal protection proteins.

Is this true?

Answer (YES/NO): NO